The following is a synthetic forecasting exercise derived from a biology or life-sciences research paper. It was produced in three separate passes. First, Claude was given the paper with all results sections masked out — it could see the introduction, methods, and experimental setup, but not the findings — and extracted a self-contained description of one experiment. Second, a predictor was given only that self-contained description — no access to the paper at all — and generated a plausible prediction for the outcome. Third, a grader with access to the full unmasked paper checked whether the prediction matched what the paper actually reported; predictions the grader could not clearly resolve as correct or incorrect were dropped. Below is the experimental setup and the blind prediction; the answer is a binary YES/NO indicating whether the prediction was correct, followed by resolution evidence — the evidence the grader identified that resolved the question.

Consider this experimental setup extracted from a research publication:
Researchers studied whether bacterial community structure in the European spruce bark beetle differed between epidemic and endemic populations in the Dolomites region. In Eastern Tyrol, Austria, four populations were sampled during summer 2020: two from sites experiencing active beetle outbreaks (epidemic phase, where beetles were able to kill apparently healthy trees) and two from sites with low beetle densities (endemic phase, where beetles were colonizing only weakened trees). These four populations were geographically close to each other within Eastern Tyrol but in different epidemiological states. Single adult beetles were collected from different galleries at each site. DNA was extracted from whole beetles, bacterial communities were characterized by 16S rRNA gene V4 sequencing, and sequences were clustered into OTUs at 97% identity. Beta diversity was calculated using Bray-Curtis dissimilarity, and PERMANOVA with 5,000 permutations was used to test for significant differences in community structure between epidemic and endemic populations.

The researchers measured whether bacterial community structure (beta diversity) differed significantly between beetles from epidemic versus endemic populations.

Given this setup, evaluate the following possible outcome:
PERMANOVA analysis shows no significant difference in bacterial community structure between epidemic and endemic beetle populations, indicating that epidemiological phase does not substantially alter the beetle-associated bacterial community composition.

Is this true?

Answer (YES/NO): YES